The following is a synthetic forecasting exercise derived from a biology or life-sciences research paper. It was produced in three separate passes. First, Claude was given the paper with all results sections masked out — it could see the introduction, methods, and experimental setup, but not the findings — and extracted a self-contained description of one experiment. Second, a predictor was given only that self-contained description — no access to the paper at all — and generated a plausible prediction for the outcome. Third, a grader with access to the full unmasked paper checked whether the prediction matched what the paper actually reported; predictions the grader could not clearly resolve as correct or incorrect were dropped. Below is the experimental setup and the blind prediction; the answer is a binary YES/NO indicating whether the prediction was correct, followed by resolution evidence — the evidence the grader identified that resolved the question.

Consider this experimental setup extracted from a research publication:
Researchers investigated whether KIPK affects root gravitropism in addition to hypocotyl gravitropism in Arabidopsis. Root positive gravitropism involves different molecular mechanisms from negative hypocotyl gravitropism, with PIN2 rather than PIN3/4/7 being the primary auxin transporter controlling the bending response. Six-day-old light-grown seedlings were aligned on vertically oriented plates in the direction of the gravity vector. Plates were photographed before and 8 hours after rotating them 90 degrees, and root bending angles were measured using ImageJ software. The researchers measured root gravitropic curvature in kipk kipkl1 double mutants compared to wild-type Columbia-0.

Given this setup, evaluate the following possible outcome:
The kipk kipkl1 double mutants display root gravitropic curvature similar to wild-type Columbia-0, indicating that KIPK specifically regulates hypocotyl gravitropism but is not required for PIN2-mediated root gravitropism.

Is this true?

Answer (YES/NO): YES